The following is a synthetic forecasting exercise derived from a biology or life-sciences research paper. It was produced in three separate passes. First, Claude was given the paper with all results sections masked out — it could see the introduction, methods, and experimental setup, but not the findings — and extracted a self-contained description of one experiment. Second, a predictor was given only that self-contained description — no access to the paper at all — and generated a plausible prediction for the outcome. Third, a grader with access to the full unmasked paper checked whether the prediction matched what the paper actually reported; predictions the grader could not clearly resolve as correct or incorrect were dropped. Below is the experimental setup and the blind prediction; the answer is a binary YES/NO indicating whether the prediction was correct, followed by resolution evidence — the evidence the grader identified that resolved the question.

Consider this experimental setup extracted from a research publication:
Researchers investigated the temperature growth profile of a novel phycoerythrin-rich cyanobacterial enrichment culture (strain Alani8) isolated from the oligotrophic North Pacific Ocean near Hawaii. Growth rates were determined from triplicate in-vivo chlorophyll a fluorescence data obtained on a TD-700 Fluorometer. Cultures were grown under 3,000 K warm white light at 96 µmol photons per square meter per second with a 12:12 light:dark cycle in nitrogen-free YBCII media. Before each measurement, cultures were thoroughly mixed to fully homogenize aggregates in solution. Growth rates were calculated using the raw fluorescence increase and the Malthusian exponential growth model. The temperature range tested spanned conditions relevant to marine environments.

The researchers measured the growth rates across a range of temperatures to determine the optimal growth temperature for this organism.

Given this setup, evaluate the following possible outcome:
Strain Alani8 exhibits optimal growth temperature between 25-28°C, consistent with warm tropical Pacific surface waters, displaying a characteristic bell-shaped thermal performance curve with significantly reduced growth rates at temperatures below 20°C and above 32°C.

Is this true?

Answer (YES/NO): NO